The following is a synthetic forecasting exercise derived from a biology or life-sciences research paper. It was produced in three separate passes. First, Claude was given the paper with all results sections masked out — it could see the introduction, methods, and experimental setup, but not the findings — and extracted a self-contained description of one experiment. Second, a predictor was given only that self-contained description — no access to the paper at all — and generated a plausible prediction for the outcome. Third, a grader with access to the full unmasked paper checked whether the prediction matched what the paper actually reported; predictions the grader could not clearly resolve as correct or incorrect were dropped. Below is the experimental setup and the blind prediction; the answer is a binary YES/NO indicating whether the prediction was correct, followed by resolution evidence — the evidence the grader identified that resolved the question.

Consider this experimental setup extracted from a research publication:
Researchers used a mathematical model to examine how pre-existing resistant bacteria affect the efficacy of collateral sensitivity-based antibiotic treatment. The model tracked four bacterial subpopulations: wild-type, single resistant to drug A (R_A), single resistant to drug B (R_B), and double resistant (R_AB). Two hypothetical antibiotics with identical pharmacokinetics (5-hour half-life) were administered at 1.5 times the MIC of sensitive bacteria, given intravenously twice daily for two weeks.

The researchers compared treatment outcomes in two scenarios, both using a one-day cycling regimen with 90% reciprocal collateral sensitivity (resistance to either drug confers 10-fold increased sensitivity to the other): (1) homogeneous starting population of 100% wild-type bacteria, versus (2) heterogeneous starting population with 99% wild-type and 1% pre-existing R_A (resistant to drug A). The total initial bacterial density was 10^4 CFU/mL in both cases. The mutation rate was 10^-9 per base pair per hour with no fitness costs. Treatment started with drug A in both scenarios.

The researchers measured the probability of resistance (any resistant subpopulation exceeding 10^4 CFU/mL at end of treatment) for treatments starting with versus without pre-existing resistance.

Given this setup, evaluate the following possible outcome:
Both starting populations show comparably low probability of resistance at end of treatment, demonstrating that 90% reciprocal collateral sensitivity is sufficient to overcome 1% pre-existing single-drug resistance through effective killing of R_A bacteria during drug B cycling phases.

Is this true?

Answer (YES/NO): NO